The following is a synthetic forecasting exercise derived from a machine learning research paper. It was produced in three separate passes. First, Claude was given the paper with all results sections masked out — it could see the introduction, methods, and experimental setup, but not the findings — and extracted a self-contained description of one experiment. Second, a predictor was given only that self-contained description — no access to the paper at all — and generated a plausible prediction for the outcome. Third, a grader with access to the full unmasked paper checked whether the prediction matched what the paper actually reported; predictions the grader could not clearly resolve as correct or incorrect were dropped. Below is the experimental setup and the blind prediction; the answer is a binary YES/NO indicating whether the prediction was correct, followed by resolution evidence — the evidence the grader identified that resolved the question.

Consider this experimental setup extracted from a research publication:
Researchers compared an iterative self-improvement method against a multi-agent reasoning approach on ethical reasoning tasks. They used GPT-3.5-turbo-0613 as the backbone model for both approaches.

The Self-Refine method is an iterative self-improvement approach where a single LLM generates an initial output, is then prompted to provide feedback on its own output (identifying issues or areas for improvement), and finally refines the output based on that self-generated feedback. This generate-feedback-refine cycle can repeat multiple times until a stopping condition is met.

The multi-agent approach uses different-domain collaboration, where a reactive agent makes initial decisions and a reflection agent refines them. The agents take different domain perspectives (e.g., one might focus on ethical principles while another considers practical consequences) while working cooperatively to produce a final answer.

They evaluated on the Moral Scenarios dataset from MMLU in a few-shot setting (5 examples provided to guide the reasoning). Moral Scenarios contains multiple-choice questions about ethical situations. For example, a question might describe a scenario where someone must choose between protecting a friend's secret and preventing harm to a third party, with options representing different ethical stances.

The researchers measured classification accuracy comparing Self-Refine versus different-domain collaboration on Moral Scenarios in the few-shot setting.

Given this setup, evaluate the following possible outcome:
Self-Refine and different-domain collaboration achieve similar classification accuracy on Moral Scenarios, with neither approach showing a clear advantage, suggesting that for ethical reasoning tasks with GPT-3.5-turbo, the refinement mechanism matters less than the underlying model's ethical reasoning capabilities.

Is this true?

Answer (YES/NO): YES